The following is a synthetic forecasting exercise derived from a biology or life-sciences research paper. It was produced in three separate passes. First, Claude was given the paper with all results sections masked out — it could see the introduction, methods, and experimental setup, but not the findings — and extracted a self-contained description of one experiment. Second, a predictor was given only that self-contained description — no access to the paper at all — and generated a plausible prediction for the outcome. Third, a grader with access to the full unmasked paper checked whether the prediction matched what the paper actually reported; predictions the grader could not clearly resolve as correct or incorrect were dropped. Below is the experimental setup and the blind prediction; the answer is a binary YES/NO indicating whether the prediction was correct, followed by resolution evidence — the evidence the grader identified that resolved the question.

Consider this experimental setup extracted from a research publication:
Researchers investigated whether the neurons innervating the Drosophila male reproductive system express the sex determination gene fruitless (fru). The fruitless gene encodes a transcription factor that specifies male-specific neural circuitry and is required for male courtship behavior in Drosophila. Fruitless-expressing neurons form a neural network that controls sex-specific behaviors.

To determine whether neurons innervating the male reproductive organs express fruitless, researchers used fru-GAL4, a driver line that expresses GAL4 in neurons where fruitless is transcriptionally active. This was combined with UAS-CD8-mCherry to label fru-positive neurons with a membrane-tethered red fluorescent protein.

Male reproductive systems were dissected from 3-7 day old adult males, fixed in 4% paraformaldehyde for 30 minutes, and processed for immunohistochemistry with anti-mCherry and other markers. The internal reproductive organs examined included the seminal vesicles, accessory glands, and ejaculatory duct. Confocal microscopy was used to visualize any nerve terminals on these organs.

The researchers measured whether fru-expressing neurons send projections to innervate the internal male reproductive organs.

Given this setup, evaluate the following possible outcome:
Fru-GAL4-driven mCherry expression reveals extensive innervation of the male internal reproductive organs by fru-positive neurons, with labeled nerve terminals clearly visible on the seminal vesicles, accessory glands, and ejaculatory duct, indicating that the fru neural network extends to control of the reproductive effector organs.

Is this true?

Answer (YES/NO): YES